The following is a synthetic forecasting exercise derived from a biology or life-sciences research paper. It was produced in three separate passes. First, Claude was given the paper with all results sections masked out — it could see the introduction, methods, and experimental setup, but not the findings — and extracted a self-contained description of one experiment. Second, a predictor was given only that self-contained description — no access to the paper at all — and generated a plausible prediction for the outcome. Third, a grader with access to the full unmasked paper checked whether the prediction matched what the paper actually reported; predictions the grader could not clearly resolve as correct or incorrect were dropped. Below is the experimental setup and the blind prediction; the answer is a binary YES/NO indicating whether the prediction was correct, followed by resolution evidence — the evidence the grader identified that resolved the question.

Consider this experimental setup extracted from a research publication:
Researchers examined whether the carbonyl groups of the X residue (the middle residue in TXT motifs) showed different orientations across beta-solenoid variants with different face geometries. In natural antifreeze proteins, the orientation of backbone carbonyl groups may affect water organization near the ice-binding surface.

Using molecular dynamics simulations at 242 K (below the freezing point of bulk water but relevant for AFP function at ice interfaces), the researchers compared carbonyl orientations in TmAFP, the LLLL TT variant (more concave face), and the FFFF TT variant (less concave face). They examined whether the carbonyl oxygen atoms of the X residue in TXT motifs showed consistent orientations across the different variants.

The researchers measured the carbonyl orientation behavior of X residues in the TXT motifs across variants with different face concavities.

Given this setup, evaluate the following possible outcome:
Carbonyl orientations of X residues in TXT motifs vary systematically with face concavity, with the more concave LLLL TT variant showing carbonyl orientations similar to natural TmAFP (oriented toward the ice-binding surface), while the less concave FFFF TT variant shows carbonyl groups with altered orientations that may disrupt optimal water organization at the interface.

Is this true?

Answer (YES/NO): NO